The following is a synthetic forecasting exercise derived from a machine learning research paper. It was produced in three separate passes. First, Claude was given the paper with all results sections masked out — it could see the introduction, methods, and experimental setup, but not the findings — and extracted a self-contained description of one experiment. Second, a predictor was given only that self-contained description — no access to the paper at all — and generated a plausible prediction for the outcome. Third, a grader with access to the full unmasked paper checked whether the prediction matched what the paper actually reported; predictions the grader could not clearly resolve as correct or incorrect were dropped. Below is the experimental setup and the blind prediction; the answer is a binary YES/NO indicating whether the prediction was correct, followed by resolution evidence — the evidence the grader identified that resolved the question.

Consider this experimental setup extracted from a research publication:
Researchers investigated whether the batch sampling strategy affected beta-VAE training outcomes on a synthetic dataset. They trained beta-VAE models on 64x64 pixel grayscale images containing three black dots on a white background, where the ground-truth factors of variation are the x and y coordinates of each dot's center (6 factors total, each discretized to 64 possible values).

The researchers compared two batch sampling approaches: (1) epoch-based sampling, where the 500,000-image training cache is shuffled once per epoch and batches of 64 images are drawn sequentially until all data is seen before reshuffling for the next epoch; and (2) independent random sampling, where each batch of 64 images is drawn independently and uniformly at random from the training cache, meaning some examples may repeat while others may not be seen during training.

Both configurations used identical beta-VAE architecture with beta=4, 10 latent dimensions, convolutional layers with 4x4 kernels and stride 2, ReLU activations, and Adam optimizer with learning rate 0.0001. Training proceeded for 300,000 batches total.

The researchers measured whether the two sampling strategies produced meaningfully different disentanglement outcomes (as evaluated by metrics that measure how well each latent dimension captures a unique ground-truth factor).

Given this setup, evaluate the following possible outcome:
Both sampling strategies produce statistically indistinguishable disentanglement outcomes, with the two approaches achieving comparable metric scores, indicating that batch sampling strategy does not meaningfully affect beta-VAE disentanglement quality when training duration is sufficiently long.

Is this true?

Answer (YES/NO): YES